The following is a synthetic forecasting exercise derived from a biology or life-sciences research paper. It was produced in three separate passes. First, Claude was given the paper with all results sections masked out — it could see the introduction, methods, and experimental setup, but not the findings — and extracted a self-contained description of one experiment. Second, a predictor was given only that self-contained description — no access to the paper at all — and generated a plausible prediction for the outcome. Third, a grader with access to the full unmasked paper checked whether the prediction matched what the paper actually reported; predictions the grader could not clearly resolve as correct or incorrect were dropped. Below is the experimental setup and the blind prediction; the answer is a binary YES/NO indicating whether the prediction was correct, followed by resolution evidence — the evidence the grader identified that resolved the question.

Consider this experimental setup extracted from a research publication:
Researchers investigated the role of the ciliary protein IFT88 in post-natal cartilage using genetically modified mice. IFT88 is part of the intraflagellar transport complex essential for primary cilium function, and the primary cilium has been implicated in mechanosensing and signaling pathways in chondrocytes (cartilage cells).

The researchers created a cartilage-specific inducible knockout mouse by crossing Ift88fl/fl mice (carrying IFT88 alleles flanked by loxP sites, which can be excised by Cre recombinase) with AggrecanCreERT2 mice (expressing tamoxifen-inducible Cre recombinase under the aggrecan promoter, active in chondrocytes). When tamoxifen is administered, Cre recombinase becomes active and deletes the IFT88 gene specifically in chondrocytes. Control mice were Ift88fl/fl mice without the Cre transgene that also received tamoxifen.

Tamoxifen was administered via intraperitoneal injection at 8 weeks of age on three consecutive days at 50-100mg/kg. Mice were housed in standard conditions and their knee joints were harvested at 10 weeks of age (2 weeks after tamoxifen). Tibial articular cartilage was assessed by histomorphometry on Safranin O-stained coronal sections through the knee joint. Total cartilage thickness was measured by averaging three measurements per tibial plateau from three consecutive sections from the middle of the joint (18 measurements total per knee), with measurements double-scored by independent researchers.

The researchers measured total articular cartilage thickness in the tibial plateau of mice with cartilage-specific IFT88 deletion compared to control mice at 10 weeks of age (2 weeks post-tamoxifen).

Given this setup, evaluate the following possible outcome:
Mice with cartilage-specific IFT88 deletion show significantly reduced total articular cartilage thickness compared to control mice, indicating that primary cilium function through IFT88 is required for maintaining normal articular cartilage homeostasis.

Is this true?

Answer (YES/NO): YES